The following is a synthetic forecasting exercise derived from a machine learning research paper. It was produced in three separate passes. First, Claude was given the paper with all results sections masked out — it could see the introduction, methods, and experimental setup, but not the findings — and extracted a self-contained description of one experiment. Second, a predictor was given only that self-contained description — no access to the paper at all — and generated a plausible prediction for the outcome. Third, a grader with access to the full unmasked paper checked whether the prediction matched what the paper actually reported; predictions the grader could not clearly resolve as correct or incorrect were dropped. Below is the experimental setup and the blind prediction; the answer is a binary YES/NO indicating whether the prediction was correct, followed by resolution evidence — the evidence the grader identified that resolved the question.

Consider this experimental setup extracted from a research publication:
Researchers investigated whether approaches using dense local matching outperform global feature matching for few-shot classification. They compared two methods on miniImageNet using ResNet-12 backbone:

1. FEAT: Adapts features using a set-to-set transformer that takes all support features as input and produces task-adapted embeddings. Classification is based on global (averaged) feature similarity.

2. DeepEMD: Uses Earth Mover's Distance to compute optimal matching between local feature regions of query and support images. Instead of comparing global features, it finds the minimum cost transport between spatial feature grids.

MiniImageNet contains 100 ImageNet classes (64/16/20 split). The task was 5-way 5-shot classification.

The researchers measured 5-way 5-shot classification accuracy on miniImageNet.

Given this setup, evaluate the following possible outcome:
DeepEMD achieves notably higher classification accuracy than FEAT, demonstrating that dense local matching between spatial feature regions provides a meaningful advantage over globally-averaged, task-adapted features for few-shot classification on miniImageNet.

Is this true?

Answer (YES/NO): NO